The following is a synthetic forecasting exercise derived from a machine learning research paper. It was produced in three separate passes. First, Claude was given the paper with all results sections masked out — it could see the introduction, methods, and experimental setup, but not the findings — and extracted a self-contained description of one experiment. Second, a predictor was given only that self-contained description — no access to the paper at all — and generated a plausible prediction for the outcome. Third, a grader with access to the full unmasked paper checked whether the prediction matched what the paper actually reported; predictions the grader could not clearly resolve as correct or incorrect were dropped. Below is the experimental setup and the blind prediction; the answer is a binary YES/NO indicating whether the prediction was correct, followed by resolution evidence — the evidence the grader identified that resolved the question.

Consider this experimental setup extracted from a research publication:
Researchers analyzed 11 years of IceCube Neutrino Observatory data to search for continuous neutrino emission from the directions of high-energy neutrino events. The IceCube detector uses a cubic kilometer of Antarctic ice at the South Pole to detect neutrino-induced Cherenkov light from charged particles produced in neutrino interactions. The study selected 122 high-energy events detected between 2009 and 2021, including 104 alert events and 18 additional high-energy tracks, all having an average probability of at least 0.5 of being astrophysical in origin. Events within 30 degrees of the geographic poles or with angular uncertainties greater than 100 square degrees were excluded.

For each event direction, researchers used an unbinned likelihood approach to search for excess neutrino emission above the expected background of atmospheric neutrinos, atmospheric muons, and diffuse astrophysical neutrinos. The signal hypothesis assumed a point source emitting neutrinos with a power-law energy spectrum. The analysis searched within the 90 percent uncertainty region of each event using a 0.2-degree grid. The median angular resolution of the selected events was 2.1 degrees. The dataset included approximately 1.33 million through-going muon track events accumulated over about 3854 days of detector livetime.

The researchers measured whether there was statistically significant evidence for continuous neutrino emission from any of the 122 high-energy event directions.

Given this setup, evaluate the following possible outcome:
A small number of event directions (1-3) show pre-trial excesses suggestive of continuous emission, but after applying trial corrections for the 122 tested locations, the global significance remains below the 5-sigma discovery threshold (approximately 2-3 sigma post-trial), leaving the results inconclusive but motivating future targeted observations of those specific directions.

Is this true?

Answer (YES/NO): NO